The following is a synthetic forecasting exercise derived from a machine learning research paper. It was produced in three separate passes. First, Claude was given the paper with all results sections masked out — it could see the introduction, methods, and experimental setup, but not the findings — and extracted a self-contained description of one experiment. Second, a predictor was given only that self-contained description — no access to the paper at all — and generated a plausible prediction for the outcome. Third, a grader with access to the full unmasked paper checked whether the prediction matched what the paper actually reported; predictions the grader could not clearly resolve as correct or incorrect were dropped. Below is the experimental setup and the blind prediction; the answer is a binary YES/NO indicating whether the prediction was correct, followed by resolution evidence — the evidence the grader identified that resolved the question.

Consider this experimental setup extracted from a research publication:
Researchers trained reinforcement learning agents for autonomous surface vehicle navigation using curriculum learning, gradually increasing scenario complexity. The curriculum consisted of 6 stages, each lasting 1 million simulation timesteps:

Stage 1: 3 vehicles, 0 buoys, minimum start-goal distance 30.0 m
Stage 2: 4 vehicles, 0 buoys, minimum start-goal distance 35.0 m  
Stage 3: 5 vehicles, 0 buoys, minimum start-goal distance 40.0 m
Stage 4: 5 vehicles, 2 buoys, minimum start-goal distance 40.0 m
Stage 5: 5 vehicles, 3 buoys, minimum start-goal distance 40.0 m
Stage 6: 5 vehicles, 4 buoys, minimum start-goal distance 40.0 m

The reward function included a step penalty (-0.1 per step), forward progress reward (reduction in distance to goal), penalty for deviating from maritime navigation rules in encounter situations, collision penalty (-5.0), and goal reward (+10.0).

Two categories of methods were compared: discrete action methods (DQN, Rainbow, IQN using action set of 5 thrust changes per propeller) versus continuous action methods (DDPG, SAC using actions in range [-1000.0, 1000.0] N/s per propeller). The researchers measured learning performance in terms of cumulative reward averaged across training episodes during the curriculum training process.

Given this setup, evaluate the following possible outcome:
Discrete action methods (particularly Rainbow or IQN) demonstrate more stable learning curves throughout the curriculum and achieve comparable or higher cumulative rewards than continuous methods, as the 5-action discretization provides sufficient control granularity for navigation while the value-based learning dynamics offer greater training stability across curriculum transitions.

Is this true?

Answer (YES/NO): NO